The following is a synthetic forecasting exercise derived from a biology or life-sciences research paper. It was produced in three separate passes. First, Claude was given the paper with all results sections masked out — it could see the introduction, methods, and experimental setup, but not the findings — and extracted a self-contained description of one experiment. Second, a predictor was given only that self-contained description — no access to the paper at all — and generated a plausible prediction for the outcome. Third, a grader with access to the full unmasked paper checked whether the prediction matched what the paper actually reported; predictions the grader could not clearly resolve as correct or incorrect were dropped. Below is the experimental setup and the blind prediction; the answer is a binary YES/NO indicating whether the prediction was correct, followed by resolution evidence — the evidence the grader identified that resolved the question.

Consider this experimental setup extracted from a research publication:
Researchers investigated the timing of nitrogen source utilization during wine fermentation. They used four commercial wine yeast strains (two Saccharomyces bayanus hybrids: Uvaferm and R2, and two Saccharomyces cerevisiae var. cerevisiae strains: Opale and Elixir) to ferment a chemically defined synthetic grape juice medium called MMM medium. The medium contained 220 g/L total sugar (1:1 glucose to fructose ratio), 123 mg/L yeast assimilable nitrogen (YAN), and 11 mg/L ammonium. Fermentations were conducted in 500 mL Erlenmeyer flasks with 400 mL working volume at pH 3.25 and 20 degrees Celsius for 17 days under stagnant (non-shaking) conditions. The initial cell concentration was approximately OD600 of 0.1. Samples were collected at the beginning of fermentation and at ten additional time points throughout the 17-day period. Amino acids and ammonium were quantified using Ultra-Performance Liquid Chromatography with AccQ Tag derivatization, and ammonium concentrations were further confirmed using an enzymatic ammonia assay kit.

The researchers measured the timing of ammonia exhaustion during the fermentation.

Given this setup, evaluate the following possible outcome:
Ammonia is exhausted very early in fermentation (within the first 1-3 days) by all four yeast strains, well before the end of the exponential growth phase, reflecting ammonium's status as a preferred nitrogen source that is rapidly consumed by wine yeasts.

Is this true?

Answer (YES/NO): YES